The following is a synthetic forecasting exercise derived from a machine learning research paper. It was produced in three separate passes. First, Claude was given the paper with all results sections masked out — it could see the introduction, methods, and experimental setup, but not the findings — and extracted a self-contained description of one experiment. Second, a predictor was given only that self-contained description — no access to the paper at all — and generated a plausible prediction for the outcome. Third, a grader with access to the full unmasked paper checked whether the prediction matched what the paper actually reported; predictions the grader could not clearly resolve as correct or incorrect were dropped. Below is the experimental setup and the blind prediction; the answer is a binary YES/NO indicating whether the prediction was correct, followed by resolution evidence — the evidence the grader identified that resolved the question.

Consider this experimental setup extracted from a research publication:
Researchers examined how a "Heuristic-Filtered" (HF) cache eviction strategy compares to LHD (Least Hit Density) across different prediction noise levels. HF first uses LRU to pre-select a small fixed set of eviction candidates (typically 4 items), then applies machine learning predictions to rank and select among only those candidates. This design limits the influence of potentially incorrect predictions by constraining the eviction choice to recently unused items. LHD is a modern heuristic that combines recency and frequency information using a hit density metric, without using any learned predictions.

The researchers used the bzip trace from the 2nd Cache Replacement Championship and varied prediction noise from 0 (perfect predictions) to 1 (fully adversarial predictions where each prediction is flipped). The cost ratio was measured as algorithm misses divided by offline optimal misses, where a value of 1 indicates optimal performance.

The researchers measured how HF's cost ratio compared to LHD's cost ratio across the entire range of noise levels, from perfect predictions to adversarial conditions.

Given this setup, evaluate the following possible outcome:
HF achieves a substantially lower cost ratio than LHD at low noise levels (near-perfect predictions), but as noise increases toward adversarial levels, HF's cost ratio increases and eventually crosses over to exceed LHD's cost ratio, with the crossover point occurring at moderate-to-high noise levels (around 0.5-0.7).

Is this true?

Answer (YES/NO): NO